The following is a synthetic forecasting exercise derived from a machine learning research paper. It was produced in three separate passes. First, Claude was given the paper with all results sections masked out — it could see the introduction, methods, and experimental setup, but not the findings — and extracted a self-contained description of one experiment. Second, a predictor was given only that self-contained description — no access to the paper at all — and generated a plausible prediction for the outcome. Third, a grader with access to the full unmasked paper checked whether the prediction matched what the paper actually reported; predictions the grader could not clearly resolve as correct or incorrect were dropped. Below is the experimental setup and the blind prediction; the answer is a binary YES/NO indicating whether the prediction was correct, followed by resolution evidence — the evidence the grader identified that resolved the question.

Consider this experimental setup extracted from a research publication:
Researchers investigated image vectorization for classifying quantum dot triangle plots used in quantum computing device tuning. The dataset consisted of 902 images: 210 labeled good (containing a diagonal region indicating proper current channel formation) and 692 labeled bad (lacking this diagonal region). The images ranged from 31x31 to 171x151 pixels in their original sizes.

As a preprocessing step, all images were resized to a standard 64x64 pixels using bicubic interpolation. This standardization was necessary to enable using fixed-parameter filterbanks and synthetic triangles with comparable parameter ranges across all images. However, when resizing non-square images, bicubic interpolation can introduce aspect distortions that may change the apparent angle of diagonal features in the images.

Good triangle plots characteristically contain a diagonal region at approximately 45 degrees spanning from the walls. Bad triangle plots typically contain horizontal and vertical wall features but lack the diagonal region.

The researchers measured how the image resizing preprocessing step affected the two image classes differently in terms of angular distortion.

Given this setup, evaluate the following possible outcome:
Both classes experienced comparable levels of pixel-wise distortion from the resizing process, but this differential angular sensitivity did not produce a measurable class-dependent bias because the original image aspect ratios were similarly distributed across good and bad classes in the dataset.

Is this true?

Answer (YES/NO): NO